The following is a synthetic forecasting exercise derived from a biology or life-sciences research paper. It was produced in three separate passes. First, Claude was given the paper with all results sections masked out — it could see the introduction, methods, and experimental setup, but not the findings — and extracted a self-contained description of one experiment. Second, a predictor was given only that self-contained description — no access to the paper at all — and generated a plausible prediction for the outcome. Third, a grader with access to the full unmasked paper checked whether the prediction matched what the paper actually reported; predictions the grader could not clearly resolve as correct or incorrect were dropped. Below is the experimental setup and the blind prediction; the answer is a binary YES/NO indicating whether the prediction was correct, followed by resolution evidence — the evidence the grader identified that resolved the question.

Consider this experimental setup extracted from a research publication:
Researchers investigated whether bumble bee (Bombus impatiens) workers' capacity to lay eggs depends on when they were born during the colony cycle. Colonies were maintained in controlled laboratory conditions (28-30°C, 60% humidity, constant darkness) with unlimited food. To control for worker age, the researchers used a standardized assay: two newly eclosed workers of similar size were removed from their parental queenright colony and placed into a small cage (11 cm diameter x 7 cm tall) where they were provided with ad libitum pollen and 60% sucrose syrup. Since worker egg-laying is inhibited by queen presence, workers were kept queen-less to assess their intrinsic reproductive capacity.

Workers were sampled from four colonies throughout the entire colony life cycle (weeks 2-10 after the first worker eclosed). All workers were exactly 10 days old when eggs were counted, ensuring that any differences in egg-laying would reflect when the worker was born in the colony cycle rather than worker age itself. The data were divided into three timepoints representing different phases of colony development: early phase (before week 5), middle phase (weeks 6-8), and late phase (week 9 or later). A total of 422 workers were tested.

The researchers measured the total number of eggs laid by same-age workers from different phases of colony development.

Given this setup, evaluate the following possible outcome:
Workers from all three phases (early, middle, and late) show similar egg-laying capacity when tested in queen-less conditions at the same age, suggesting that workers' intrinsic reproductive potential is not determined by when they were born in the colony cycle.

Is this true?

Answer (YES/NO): NO